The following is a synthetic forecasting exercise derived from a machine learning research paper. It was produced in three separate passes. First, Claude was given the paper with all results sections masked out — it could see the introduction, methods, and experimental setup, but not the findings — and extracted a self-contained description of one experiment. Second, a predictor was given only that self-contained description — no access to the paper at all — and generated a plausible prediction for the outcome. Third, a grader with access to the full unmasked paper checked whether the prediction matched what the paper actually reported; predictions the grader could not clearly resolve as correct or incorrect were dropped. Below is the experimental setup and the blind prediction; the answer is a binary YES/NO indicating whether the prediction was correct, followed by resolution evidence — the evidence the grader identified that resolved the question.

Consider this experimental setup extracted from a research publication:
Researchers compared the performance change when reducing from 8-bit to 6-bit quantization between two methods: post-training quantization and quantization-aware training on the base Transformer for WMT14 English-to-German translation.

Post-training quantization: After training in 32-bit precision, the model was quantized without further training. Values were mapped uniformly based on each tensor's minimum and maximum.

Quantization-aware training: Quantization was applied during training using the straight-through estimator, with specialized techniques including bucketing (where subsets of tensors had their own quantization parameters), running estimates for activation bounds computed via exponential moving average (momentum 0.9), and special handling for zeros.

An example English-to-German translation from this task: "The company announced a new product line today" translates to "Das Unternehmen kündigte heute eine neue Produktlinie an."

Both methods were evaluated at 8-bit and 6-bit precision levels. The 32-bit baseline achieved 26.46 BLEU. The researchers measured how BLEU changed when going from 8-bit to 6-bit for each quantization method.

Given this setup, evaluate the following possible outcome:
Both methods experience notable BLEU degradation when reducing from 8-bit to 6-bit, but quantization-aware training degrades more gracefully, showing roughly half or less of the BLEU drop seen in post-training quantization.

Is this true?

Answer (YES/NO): NO